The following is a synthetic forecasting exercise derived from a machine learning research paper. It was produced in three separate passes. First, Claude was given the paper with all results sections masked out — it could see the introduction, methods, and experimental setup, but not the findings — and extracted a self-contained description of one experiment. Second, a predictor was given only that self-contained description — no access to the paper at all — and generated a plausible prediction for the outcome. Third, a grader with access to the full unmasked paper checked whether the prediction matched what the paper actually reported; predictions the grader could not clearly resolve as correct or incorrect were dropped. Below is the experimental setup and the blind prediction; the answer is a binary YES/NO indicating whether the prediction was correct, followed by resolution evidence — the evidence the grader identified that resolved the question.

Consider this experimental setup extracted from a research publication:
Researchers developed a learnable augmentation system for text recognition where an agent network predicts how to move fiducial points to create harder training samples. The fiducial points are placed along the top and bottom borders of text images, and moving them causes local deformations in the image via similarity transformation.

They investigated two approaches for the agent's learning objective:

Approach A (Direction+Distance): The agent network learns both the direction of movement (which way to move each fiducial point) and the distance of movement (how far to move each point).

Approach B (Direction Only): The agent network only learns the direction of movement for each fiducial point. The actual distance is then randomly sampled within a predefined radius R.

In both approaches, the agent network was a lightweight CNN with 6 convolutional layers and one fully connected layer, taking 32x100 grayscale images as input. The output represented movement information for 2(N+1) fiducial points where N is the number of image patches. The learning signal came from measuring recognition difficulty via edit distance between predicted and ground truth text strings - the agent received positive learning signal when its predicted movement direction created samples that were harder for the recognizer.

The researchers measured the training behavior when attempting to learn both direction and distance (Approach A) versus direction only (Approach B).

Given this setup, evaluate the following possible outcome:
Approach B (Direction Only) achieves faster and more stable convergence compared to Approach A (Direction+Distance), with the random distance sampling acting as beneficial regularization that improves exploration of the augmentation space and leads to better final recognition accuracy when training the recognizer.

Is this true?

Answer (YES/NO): NO